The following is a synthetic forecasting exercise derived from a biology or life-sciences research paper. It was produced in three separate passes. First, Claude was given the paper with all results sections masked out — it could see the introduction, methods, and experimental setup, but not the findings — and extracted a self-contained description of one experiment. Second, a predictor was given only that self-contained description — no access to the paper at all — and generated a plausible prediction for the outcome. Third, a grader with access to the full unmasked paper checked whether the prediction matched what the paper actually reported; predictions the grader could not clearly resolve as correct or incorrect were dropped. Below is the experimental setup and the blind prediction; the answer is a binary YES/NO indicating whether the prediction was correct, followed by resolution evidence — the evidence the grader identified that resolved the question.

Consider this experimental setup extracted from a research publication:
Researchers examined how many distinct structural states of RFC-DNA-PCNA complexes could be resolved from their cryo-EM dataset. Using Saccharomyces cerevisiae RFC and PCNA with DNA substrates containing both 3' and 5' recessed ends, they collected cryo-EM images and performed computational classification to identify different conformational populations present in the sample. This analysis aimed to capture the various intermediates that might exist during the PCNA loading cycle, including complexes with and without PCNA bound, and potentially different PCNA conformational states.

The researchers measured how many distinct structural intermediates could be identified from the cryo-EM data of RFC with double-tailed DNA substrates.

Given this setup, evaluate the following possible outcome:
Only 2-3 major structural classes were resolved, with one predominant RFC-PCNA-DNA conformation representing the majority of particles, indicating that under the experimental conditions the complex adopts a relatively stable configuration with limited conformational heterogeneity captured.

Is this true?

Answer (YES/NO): NO